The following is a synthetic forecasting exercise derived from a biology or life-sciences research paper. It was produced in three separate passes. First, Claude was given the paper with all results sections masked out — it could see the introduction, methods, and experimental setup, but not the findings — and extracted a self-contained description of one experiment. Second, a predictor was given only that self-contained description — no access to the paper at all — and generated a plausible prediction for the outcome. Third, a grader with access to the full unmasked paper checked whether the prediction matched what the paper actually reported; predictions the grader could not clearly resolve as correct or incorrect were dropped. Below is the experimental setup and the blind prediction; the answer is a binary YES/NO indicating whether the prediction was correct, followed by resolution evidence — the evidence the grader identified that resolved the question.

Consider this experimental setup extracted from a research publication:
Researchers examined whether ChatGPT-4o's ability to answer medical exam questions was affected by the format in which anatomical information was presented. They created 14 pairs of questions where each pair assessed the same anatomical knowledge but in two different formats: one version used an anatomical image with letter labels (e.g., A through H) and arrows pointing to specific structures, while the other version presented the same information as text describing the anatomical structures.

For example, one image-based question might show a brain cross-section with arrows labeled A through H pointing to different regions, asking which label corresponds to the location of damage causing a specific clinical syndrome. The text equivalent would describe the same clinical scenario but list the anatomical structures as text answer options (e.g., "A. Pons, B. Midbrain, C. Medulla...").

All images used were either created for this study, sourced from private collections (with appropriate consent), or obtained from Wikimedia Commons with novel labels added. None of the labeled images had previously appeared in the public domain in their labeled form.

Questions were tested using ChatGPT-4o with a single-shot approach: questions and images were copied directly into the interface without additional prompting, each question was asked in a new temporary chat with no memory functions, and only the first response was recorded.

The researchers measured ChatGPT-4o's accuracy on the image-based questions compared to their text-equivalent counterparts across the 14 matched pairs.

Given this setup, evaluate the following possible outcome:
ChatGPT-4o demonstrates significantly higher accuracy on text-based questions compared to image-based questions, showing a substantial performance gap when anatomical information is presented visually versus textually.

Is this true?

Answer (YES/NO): YES